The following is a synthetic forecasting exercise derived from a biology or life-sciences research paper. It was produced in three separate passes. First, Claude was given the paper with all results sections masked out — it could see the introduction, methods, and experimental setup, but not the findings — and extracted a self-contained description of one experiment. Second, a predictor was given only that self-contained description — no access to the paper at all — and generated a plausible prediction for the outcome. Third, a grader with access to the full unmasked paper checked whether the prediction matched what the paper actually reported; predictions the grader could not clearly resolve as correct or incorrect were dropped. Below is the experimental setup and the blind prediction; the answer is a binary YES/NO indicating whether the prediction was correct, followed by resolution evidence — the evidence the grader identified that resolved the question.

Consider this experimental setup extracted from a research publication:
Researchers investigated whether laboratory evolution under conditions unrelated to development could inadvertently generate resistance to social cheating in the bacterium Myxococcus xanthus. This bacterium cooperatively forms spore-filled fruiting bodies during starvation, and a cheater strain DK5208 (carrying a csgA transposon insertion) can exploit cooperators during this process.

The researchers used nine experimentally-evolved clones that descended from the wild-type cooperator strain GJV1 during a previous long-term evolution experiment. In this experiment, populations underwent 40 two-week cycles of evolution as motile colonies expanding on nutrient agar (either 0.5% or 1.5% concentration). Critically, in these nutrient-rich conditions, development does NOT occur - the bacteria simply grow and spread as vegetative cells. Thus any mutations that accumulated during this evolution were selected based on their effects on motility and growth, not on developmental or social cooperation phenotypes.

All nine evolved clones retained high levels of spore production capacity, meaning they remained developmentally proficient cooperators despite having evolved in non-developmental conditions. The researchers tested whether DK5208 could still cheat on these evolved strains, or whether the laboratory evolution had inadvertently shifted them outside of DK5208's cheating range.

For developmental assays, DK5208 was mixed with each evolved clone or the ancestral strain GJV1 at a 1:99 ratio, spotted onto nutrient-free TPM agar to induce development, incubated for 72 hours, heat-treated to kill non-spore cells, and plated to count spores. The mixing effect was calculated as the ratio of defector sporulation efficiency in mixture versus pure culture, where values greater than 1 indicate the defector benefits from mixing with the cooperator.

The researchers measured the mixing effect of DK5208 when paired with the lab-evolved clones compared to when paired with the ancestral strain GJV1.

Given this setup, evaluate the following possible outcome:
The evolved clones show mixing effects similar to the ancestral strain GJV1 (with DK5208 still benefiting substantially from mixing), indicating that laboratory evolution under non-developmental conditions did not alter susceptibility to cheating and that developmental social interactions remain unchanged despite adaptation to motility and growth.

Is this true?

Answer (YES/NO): NO